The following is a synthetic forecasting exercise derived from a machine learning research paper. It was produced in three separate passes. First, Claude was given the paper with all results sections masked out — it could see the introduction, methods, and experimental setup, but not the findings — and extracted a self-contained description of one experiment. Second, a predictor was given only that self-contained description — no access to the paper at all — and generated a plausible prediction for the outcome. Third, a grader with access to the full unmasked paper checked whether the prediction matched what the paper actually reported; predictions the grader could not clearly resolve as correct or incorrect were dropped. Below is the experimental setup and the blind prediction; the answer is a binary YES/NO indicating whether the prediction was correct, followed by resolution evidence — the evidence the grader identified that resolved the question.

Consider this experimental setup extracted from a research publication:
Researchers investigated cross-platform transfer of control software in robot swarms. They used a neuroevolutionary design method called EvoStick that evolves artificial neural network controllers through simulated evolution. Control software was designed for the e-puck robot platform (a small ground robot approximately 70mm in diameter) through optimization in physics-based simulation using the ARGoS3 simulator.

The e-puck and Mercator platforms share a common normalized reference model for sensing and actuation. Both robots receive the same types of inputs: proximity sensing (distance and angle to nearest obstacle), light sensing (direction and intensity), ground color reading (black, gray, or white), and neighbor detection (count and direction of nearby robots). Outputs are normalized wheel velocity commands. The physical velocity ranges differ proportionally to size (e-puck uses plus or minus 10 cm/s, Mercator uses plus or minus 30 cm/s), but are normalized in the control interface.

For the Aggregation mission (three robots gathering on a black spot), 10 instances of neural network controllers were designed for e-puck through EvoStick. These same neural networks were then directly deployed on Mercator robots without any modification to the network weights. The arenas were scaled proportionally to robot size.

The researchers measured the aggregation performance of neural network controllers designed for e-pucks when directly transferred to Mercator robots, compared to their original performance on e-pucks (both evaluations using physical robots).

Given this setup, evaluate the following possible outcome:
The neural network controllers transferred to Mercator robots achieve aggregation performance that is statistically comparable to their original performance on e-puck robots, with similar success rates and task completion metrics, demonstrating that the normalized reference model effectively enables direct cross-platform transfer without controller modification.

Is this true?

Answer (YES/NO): NO